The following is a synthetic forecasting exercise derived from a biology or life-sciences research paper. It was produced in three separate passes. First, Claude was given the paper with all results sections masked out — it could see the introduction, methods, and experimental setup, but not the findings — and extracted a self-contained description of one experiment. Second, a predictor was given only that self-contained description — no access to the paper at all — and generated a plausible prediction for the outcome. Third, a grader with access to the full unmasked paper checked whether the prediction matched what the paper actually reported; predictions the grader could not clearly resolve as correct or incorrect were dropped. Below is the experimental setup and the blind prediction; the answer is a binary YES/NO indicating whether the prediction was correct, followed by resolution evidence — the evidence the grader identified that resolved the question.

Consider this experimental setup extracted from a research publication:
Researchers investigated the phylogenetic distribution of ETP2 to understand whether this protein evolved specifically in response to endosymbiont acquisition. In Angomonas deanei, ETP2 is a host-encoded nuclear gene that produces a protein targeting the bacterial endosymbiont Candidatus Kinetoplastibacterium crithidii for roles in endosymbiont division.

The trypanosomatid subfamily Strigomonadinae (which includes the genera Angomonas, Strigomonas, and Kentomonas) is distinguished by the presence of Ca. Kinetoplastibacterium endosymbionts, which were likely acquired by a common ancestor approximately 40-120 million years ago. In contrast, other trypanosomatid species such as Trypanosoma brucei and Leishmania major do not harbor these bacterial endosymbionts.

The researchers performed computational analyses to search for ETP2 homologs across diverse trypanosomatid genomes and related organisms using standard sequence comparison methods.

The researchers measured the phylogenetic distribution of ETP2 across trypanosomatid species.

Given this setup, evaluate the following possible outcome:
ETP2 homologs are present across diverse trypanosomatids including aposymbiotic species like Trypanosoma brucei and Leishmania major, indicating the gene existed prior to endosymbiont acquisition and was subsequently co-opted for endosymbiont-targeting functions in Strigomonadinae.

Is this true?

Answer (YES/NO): NO